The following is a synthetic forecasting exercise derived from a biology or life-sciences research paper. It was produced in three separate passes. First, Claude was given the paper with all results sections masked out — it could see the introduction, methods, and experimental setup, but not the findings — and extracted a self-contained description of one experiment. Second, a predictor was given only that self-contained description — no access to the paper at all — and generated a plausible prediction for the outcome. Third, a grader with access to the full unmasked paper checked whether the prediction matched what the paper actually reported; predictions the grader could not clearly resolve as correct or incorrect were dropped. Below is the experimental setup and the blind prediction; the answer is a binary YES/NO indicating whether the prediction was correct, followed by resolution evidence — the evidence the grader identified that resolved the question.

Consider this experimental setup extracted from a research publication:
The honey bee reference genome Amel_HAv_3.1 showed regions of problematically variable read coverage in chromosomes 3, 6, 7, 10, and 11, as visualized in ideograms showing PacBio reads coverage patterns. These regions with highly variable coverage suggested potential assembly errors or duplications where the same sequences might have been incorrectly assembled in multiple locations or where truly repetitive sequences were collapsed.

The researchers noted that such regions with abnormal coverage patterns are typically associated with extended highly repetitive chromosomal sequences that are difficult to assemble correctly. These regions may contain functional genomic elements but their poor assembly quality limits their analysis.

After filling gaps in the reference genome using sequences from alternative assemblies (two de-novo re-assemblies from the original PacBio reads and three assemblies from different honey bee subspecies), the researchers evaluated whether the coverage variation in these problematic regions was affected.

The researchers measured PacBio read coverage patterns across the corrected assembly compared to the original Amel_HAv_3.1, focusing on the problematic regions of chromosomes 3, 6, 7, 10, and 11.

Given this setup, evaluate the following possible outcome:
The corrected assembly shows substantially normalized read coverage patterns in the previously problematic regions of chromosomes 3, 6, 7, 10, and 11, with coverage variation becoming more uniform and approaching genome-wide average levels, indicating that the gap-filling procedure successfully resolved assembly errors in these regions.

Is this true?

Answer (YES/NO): NO